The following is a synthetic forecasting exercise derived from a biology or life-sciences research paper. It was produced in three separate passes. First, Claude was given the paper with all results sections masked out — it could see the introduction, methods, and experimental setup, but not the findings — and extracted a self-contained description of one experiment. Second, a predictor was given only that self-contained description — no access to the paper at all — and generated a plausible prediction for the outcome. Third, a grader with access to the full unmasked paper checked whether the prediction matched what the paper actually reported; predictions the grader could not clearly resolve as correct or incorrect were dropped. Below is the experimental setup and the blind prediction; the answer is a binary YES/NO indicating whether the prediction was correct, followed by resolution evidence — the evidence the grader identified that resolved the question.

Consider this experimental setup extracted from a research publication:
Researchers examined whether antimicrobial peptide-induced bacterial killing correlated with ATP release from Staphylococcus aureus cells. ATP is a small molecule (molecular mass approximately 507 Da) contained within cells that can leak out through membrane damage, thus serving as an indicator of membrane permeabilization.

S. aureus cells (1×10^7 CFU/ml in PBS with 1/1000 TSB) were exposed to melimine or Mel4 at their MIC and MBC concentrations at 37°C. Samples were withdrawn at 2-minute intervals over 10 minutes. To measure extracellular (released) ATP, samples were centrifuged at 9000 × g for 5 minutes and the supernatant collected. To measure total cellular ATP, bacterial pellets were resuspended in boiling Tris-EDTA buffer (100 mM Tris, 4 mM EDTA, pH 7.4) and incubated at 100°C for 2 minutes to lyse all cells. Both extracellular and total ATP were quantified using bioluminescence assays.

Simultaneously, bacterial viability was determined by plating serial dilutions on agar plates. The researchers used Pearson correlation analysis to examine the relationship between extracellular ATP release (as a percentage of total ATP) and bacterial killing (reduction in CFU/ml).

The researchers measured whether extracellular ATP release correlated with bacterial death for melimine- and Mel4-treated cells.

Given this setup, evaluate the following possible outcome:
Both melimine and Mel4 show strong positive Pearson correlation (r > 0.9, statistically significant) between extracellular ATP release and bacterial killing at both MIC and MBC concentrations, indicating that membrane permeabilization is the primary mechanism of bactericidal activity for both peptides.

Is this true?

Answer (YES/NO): NO